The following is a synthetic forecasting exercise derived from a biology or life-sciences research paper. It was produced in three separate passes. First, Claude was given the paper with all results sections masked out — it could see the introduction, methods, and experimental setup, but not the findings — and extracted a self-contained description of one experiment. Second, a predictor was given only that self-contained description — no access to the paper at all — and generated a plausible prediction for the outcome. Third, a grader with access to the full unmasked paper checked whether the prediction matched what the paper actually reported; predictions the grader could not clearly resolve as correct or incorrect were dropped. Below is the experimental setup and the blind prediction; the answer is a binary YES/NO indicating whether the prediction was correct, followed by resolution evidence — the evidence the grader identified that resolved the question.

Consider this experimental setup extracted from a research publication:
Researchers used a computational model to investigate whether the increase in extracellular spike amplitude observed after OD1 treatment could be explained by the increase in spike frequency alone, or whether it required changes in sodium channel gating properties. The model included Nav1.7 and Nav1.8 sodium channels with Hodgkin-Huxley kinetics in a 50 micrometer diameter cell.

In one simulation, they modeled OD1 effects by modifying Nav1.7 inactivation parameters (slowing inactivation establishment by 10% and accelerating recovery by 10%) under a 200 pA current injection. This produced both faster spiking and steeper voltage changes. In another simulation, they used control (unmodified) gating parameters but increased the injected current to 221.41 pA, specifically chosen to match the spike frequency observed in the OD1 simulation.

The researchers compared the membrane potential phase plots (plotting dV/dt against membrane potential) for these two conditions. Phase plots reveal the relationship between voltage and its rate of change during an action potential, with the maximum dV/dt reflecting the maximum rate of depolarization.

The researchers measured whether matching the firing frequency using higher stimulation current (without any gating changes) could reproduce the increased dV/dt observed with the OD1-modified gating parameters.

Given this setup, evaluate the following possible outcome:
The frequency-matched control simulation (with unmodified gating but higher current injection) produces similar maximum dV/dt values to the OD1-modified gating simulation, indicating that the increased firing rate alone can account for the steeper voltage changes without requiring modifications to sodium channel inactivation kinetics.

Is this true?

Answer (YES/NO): NO